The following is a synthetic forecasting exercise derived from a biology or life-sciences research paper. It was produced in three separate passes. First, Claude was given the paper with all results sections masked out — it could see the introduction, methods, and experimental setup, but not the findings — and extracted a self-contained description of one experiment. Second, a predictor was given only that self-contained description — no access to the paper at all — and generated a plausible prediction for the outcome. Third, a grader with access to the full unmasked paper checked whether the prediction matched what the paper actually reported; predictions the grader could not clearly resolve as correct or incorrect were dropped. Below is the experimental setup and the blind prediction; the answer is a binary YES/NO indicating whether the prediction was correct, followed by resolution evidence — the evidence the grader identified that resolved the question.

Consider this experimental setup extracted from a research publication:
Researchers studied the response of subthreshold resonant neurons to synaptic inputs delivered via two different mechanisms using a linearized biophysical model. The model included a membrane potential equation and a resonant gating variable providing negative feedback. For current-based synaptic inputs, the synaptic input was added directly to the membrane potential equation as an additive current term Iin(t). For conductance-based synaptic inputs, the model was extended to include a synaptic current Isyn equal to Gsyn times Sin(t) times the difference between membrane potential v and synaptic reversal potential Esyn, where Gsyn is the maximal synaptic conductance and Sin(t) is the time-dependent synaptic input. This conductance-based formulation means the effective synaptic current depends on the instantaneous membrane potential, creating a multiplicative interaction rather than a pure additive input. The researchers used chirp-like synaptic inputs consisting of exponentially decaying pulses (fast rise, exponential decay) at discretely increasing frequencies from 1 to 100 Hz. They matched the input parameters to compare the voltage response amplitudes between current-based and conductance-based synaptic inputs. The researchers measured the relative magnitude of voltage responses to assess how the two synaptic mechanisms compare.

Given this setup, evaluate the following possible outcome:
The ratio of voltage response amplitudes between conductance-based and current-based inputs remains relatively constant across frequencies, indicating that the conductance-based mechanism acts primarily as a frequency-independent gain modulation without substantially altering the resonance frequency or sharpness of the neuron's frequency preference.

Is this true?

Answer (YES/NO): NO